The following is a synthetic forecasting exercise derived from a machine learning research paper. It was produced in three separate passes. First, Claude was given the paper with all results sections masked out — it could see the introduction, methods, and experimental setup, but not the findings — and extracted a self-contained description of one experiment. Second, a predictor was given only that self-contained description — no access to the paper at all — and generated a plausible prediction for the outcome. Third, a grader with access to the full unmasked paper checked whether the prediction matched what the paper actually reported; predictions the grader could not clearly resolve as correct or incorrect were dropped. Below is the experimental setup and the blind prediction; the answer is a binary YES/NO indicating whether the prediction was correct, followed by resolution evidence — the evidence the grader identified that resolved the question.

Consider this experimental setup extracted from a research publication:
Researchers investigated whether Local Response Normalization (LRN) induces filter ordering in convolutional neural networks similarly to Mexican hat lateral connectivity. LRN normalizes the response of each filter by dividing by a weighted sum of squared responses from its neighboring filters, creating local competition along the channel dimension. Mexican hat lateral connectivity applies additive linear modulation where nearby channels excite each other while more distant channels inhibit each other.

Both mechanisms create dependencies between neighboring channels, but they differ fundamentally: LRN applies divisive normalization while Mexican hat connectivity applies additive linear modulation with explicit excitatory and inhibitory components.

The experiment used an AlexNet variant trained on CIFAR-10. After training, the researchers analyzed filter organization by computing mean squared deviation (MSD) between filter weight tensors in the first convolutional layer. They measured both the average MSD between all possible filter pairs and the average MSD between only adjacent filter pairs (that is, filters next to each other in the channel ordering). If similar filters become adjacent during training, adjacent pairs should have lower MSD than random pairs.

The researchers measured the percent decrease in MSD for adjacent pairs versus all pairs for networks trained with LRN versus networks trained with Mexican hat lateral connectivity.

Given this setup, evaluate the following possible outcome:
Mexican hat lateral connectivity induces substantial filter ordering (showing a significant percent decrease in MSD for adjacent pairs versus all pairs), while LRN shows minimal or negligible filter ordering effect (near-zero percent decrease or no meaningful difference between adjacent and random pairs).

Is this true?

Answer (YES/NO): YES